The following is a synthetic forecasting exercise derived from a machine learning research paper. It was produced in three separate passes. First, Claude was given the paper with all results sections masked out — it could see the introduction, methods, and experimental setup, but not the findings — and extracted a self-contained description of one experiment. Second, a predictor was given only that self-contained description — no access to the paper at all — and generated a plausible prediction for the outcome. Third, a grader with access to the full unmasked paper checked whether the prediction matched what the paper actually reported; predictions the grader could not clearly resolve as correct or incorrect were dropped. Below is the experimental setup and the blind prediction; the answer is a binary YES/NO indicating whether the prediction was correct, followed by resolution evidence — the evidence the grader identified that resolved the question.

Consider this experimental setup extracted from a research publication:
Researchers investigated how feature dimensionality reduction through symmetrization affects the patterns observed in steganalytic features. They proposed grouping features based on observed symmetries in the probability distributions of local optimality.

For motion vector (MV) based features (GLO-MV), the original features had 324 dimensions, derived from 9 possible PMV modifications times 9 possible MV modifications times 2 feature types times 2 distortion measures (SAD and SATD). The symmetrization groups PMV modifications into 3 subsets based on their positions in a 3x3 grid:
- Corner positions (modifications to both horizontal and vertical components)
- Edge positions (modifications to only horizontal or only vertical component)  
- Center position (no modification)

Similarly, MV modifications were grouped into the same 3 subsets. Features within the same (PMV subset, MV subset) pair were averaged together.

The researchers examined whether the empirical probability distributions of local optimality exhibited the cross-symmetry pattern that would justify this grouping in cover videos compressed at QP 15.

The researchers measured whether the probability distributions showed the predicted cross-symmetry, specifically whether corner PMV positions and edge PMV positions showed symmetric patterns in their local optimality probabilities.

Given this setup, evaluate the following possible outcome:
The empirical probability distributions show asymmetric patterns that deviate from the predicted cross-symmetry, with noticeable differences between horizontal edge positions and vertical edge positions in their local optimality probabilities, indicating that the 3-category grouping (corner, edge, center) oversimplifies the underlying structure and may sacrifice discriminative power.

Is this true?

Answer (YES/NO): NO